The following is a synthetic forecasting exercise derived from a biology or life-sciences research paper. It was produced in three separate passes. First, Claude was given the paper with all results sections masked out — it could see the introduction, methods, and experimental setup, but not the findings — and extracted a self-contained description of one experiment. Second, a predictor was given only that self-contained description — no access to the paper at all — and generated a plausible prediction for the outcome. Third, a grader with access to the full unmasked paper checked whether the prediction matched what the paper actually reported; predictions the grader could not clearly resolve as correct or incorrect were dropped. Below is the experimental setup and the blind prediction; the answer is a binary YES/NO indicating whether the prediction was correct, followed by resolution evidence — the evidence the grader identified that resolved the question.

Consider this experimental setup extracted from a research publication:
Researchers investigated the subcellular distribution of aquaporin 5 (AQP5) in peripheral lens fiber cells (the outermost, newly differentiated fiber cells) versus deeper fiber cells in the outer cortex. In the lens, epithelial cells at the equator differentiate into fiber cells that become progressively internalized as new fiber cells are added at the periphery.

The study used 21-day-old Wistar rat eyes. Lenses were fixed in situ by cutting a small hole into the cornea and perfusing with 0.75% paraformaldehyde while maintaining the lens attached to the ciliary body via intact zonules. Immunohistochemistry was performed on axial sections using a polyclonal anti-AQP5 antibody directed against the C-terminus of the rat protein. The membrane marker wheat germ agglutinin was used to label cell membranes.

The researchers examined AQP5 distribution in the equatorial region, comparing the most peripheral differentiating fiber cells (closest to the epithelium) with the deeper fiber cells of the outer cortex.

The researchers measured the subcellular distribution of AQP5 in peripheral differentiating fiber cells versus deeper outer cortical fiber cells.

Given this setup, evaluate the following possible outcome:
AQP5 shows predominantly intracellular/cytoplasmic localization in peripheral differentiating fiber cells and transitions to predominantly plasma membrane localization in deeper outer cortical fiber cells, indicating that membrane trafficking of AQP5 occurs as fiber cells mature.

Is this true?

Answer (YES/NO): NO